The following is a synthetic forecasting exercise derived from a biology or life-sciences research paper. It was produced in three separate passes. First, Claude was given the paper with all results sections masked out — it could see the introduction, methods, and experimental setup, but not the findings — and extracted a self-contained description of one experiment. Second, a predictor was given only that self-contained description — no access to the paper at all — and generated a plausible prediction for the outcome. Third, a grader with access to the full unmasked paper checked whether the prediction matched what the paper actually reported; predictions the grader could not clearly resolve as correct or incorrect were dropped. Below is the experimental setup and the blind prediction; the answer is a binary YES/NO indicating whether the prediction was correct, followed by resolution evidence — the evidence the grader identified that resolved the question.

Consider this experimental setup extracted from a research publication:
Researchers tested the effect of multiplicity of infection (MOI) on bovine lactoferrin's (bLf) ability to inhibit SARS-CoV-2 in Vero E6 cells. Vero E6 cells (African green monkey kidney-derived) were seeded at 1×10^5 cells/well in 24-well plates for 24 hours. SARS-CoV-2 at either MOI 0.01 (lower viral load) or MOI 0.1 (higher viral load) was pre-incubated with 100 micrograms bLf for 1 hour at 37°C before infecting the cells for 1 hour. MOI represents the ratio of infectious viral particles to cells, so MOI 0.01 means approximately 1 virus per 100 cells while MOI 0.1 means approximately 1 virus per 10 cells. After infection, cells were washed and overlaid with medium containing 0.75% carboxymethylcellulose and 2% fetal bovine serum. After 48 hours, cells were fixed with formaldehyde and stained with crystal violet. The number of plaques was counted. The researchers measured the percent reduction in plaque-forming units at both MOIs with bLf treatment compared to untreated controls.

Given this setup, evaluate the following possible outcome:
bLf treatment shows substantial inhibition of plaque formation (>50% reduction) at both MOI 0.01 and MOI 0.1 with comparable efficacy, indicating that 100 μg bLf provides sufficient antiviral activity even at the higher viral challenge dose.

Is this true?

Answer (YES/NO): NO